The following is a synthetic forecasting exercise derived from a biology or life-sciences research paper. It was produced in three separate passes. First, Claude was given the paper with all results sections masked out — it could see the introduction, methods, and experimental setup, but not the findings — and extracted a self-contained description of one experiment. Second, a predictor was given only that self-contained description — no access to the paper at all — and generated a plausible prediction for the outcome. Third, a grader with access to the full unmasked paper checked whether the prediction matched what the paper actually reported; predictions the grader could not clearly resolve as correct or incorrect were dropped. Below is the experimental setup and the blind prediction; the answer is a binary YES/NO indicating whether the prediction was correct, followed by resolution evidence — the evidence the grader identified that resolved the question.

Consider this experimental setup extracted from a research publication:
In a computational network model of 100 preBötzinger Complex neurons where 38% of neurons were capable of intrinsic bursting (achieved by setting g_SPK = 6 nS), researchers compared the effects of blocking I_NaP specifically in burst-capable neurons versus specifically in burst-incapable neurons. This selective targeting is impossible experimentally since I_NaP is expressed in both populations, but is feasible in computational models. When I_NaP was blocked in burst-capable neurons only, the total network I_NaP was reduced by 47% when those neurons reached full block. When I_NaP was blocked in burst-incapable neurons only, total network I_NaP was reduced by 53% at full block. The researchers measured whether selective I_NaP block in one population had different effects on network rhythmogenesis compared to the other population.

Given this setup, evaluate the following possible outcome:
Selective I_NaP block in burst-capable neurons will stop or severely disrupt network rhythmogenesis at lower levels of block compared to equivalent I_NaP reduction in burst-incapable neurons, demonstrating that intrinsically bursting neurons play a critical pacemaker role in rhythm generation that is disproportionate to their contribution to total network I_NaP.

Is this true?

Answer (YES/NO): NO